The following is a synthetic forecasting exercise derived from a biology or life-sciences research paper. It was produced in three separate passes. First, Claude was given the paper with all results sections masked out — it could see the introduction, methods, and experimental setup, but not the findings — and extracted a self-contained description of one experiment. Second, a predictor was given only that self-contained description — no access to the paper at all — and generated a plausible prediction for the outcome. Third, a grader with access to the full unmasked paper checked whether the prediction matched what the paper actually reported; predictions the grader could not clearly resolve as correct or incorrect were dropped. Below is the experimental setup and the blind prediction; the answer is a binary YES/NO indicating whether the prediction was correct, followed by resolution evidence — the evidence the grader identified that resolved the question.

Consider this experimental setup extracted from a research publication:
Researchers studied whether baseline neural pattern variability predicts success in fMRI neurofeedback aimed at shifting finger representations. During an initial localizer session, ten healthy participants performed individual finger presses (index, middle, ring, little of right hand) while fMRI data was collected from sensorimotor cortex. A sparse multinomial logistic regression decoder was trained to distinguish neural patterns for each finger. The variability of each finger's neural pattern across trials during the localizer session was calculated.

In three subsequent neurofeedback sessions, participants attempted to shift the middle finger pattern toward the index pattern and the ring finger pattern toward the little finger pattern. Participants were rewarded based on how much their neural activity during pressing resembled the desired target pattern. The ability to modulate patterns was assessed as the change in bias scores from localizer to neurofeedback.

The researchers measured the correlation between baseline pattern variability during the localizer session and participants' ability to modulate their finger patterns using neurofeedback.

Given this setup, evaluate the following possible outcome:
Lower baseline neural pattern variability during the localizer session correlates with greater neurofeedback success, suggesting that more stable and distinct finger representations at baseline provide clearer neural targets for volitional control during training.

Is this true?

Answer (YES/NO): NO